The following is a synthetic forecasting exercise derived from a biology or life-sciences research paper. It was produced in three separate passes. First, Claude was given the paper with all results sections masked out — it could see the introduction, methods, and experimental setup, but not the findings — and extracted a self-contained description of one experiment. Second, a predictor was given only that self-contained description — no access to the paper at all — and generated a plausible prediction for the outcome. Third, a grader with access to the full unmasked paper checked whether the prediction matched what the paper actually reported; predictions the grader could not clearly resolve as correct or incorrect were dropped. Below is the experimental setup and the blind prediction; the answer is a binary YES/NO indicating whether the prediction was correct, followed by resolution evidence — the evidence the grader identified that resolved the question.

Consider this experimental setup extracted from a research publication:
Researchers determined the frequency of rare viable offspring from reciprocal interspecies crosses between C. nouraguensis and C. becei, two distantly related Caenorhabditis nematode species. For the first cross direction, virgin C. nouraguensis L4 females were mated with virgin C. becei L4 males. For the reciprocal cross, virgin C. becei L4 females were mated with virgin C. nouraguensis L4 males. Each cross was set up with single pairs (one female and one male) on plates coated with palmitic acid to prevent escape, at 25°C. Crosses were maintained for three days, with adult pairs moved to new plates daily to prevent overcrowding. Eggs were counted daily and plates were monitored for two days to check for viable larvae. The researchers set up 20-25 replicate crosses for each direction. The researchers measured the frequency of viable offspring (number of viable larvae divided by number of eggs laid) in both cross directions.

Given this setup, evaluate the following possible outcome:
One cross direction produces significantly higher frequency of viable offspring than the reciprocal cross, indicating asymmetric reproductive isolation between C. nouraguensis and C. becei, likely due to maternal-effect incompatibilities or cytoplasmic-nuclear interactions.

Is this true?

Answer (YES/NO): YES